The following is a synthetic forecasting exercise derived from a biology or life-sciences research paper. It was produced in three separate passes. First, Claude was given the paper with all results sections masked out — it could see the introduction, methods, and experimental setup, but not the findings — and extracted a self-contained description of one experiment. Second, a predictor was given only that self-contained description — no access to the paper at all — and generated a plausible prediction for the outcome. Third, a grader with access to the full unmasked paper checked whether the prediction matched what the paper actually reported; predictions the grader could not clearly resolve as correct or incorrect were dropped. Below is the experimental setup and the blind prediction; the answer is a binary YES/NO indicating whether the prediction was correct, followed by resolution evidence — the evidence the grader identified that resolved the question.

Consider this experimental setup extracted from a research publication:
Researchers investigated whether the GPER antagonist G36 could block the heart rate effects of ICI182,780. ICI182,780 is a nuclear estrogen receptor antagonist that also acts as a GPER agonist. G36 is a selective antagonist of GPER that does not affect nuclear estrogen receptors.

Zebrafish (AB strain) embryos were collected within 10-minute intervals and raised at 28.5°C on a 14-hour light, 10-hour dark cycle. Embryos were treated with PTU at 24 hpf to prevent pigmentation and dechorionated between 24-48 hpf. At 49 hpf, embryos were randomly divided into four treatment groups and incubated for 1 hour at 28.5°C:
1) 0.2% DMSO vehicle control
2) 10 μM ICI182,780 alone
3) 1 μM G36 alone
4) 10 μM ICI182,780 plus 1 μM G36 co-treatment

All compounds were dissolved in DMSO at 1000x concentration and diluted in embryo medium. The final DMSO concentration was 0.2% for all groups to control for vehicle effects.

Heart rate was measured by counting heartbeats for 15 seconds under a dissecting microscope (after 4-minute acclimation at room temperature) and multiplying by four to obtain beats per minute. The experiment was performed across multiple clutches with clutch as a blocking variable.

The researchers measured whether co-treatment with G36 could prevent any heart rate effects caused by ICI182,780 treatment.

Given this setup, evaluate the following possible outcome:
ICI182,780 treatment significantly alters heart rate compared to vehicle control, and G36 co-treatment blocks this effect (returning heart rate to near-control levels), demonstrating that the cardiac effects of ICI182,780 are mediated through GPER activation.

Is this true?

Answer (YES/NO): YES